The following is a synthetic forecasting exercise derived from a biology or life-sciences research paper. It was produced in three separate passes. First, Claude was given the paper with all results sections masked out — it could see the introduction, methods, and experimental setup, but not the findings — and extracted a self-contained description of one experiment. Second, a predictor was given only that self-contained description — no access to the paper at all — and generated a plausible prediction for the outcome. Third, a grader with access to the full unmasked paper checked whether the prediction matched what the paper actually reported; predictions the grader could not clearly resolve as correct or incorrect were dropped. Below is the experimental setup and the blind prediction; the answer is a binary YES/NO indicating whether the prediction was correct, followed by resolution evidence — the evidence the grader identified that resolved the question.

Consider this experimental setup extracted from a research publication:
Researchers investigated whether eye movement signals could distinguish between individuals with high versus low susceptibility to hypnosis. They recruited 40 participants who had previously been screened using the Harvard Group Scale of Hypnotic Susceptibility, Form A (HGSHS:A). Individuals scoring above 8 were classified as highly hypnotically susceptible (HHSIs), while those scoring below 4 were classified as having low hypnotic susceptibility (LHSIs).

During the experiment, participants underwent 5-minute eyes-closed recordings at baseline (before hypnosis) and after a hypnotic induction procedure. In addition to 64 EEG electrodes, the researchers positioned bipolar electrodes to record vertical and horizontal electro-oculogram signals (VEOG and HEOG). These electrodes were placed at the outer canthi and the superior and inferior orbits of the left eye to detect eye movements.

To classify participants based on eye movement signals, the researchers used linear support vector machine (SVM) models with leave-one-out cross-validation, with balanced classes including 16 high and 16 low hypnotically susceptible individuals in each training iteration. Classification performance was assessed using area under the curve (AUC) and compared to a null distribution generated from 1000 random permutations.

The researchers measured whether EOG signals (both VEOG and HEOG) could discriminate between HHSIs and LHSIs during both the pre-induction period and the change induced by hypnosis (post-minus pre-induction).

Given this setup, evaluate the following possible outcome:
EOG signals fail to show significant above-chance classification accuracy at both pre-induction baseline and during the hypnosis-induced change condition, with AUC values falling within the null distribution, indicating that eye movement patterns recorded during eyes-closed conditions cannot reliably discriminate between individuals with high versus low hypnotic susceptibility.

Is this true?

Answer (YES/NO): YES